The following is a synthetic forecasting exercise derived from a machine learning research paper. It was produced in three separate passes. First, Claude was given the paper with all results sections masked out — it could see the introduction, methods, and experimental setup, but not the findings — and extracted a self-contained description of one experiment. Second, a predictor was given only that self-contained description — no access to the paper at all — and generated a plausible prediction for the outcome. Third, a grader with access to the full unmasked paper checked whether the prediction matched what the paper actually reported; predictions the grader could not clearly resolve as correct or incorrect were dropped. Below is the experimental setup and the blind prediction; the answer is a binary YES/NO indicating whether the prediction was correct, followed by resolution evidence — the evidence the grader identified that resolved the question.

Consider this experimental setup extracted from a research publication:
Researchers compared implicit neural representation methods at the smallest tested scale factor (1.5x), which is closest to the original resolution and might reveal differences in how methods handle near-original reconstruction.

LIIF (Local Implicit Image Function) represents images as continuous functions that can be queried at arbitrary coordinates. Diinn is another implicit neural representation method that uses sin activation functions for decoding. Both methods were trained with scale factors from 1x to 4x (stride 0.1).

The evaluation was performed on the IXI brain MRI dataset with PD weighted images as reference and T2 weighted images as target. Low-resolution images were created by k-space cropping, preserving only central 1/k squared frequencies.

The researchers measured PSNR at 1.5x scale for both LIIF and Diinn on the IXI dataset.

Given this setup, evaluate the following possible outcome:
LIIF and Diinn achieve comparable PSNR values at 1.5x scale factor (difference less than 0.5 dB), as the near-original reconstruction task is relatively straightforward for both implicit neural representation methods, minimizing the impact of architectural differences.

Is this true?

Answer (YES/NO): NO